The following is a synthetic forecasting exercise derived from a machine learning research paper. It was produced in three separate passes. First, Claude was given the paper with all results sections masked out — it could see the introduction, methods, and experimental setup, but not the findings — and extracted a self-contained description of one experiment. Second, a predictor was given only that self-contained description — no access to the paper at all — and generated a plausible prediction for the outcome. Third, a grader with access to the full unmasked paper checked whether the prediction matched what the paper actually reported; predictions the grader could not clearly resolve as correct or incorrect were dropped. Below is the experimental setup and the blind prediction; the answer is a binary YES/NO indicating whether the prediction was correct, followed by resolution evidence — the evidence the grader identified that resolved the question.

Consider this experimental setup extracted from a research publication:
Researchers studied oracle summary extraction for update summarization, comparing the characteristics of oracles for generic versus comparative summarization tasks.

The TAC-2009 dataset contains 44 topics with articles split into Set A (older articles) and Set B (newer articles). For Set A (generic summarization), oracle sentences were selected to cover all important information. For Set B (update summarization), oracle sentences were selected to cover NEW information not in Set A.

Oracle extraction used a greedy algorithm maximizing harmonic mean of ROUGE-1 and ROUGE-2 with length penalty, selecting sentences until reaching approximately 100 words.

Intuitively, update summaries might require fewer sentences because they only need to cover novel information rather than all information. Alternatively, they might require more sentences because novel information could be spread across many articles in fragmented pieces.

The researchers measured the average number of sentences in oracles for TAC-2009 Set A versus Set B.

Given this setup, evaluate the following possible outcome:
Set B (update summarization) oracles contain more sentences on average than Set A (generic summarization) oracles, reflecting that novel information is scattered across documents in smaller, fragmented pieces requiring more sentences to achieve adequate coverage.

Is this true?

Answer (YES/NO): NO